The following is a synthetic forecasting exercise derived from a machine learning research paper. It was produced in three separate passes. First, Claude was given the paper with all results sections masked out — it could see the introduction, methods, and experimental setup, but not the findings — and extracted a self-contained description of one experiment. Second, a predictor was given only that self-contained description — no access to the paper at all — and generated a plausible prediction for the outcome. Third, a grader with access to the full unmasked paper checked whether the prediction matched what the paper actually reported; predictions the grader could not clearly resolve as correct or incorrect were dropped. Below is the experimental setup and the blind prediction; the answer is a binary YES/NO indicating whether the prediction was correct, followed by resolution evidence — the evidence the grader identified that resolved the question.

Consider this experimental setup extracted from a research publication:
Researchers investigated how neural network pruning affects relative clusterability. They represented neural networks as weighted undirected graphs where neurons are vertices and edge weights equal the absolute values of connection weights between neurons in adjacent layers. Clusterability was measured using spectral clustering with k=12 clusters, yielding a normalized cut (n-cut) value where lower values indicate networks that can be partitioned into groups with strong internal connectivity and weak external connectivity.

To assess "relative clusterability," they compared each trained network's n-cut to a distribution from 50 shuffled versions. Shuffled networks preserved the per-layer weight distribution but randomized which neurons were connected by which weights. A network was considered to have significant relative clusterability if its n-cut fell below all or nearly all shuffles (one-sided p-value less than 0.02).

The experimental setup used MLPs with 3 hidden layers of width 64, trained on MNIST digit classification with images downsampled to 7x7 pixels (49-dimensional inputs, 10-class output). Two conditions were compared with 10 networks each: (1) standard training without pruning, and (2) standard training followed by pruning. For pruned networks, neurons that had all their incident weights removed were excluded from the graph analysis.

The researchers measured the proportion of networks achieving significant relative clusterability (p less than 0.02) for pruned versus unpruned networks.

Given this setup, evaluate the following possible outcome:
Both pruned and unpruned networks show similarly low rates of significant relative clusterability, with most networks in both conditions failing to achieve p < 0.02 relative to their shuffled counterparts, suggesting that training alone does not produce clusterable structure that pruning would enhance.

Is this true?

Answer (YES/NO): NO